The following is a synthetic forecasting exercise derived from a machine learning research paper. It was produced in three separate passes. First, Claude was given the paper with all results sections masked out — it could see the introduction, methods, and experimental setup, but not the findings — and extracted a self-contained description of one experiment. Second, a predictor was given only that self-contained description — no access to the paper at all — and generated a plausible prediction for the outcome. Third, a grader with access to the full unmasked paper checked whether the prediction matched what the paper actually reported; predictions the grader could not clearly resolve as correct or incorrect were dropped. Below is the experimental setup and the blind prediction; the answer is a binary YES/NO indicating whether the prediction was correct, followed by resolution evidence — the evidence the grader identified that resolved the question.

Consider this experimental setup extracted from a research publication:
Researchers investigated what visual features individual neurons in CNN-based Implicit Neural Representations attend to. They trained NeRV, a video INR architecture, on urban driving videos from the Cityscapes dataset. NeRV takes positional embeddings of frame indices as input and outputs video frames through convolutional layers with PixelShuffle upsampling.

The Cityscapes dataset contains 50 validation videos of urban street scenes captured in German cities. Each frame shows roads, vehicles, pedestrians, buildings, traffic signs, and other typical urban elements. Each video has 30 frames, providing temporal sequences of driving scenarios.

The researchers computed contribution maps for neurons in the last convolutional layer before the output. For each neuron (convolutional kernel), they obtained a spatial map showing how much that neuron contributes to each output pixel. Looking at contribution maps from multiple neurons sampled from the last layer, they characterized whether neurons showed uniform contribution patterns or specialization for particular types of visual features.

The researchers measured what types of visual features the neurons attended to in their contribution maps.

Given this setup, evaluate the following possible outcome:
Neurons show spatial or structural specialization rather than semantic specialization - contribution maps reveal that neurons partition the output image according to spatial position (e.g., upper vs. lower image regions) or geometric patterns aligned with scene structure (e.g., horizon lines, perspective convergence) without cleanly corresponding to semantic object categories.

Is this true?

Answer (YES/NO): NO